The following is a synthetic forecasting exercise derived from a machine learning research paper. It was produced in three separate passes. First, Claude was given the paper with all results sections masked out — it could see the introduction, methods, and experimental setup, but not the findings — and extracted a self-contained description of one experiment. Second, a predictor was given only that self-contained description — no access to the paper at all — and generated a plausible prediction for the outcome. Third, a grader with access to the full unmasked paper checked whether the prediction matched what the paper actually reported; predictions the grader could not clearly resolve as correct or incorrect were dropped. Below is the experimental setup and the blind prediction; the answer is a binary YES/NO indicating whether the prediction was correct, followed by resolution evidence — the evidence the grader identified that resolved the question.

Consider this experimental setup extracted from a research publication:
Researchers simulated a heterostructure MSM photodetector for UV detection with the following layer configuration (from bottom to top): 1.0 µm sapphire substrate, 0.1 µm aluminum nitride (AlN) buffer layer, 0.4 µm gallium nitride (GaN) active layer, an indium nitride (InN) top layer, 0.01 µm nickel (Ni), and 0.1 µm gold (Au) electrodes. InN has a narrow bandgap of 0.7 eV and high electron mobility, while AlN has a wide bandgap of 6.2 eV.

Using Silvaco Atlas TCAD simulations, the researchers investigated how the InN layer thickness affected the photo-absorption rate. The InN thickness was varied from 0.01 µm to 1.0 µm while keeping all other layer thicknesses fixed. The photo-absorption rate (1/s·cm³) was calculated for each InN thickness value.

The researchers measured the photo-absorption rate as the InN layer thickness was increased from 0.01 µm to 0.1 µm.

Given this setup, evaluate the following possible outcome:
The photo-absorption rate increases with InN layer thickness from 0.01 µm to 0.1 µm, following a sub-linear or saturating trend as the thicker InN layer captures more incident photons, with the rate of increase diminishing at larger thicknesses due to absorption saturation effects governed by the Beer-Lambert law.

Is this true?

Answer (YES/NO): NO